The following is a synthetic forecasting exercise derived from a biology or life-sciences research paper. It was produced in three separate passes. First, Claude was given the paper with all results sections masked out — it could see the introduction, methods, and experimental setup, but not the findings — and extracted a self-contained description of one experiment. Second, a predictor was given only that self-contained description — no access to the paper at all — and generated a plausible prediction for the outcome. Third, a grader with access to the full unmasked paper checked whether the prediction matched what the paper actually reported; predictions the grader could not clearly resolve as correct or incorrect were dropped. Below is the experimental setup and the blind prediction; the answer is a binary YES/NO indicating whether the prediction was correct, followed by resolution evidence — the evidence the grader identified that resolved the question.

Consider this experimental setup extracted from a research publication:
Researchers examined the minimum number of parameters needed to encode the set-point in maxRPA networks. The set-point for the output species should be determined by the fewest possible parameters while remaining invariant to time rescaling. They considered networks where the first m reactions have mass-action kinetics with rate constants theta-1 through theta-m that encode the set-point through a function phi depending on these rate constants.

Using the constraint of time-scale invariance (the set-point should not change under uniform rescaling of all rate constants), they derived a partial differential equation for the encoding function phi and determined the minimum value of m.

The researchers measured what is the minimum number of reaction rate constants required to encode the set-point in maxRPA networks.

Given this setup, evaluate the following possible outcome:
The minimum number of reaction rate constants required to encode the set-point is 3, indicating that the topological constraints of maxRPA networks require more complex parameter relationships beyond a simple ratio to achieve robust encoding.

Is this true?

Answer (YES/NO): NO